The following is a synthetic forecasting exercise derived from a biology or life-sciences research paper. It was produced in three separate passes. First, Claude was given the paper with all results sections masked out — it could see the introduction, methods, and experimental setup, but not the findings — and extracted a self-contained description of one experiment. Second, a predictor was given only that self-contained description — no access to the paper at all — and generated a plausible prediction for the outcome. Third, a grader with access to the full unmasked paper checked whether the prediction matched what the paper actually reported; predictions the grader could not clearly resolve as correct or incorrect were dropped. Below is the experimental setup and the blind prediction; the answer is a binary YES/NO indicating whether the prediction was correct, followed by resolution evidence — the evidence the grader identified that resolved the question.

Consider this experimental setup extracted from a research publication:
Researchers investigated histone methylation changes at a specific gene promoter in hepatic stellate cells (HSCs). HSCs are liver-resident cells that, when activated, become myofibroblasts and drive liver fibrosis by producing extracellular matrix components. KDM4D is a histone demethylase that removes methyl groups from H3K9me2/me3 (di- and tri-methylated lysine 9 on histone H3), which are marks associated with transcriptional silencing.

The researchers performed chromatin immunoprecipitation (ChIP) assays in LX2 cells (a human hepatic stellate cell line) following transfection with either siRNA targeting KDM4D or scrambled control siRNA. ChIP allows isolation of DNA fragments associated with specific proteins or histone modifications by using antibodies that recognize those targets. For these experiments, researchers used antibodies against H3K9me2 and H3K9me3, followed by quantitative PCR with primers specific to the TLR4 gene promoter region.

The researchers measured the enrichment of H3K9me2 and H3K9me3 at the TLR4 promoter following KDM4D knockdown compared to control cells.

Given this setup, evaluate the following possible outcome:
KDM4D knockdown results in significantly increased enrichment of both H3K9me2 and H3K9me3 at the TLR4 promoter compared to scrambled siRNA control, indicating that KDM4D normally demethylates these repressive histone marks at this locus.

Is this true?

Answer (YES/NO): YES